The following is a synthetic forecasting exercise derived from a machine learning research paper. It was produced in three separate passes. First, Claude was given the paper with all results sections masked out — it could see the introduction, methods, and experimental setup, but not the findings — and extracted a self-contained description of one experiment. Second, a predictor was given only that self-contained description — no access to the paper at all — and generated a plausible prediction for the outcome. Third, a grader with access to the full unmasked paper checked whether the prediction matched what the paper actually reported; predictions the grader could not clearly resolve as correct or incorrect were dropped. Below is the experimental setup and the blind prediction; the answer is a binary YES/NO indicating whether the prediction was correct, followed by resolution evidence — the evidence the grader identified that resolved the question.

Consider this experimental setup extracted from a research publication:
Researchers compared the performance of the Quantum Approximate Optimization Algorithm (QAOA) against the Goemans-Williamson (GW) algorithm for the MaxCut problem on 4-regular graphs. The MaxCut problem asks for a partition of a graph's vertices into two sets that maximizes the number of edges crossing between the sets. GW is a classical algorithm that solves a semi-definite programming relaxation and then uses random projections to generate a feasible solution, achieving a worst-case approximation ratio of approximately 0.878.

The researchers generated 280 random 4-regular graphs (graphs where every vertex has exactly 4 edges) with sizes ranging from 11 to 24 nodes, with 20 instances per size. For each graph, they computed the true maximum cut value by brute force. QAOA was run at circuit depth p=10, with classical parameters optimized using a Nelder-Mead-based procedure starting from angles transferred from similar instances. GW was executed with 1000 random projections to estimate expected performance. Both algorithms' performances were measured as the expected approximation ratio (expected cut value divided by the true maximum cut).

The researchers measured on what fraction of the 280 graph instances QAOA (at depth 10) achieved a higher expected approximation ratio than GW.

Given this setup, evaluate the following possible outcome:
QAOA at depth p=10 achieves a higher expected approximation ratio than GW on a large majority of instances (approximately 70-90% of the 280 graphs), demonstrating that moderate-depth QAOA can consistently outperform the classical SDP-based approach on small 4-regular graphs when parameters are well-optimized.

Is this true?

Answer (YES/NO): NO